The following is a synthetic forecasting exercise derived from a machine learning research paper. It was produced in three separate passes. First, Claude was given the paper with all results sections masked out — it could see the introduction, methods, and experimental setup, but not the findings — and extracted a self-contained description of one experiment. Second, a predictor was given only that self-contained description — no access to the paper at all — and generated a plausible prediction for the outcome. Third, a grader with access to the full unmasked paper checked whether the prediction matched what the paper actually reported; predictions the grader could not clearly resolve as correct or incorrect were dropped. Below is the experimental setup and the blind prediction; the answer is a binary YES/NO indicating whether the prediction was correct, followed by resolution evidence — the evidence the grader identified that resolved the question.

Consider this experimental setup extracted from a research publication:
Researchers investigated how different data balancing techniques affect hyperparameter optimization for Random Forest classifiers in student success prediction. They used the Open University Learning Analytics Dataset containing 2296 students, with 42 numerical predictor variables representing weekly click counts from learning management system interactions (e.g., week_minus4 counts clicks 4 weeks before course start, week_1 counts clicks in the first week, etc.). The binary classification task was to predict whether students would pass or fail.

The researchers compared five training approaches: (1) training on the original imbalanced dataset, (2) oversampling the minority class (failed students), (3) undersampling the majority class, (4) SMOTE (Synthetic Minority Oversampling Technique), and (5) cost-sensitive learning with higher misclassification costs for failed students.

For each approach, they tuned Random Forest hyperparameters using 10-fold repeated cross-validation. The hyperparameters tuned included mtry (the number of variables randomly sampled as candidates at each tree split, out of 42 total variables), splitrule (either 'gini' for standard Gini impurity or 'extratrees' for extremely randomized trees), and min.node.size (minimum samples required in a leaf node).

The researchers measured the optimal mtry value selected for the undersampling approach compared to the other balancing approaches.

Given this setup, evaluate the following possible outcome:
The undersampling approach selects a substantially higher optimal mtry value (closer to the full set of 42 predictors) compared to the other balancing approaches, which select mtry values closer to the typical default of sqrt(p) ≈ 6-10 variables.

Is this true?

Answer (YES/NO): NO